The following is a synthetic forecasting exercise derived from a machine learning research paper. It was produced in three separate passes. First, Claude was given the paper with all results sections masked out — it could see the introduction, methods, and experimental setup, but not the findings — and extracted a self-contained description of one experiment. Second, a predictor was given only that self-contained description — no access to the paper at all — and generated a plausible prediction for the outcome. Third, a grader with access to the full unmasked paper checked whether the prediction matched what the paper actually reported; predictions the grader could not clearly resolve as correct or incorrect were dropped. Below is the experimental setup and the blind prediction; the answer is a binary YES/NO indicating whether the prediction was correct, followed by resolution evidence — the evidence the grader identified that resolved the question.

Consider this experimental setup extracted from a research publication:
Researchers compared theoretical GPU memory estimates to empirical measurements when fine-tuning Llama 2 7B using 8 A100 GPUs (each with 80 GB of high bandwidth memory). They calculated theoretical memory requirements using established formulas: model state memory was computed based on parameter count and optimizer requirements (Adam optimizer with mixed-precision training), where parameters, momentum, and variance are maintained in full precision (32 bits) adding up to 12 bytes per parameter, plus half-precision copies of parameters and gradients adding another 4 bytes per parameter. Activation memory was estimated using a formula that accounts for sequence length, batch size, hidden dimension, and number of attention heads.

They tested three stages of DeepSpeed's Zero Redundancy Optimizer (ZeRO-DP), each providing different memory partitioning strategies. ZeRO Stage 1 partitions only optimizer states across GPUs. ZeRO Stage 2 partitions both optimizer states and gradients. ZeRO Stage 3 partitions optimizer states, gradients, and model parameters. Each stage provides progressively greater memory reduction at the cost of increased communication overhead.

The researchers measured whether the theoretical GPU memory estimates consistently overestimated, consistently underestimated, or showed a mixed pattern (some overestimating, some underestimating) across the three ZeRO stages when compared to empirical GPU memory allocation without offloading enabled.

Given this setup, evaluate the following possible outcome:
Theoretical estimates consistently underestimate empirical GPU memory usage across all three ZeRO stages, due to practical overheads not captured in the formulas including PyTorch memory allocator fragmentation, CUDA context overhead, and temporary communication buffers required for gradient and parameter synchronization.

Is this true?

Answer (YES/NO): NO